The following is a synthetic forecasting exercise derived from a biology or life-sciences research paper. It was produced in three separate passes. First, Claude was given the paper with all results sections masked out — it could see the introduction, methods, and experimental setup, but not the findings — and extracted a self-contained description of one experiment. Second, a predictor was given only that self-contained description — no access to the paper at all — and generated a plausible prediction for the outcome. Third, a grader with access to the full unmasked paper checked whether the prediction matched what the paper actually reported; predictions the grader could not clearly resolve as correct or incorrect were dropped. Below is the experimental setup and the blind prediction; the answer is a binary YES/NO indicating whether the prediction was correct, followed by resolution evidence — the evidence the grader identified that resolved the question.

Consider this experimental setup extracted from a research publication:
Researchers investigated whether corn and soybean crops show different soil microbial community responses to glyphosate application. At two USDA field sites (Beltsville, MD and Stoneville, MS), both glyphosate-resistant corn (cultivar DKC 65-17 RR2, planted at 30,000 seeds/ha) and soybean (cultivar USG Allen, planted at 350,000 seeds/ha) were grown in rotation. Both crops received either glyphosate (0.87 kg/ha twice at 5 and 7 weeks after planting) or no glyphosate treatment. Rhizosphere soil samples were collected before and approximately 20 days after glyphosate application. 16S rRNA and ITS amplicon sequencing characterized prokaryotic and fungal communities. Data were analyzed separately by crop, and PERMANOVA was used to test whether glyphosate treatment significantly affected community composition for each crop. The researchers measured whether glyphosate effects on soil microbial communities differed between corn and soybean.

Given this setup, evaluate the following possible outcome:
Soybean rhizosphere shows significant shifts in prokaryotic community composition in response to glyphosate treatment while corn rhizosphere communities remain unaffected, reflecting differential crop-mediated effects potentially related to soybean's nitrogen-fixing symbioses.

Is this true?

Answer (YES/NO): NO